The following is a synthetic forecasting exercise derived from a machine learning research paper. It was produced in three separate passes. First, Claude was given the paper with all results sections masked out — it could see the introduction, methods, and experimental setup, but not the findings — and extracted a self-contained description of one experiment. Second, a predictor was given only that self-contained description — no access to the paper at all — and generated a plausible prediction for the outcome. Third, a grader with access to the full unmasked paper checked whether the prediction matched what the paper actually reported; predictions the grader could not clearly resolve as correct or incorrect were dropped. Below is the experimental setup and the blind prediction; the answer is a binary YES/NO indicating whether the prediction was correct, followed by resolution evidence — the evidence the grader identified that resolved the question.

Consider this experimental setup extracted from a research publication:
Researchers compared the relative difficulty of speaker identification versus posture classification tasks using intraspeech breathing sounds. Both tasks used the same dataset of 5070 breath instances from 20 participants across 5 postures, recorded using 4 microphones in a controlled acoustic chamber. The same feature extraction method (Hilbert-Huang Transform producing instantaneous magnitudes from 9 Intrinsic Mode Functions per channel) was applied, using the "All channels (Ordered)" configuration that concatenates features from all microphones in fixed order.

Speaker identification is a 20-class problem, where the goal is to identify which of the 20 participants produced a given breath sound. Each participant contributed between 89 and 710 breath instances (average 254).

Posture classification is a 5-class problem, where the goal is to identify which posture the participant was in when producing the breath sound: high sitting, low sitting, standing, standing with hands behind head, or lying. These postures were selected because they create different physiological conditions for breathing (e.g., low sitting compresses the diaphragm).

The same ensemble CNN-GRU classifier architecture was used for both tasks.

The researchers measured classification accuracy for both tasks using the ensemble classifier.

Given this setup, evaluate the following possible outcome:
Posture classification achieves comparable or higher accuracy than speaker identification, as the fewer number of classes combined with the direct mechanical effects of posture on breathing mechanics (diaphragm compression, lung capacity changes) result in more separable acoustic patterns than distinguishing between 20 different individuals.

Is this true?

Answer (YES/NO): YES